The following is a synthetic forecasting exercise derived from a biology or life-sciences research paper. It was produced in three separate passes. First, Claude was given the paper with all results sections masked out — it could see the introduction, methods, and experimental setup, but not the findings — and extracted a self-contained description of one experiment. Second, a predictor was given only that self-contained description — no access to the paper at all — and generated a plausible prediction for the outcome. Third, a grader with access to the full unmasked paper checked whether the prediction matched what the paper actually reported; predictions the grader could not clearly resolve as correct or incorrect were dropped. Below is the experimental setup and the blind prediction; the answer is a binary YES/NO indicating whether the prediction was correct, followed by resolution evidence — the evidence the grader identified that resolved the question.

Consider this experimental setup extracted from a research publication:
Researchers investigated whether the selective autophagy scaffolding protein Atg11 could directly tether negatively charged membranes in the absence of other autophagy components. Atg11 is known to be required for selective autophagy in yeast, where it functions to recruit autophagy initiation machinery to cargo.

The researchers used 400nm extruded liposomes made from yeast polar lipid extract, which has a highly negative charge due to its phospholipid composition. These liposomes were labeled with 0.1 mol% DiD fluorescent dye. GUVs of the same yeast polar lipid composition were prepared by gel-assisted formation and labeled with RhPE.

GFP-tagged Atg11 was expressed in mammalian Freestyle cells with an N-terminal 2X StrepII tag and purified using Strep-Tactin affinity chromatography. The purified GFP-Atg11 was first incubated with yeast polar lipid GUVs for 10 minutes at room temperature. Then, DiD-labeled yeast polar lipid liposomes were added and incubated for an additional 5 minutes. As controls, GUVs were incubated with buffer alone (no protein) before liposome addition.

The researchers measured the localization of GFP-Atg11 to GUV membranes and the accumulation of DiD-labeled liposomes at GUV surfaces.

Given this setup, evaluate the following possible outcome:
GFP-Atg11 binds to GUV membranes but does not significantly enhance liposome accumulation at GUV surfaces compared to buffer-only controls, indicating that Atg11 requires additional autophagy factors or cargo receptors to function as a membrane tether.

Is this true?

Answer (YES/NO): NO